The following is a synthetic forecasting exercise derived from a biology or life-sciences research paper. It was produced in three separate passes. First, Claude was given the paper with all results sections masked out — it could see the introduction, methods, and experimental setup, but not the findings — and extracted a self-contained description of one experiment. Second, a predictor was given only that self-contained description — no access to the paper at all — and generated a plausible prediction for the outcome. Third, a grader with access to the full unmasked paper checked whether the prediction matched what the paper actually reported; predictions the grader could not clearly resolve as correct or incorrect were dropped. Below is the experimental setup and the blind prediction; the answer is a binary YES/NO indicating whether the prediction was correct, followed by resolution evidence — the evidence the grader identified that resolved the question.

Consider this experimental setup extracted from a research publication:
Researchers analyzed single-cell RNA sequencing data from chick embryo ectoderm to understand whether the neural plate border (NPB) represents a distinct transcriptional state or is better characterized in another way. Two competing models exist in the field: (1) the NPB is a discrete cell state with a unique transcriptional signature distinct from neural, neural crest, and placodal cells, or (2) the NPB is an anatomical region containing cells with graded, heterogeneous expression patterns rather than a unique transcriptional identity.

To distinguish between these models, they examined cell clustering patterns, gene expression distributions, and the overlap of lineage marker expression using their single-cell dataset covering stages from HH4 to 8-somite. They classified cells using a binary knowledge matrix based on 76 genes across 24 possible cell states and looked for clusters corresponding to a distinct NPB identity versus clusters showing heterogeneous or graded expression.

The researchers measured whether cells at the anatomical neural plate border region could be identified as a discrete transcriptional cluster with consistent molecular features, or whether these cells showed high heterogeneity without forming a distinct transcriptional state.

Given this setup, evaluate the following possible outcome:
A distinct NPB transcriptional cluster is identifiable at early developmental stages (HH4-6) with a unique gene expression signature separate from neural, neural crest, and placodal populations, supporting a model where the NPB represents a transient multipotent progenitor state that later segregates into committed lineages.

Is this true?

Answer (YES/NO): NO